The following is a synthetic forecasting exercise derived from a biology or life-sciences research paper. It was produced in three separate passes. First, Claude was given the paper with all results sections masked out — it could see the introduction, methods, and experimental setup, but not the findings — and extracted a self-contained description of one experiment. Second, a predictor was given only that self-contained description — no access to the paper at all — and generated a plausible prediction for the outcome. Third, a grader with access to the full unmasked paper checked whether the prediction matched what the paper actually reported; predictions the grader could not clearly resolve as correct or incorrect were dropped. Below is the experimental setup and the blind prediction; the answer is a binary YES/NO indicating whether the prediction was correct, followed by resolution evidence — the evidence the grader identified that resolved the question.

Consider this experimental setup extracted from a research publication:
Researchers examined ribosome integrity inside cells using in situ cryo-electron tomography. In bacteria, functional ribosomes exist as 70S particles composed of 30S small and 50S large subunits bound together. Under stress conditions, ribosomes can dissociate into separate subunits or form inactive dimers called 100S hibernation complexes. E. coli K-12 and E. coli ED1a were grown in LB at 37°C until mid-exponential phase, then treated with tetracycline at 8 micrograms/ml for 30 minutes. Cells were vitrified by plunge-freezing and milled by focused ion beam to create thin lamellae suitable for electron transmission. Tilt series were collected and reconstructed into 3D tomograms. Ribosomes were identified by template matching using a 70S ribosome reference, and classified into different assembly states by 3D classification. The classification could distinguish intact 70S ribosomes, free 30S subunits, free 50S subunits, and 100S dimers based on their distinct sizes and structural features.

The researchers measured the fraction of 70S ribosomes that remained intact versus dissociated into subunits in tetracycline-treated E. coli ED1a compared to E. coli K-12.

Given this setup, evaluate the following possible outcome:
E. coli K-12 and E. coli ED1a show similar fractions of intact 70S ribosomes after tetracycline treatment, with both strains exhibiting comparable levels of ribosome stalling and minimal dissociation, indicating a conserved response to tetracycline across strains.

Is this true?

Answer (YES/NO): NO